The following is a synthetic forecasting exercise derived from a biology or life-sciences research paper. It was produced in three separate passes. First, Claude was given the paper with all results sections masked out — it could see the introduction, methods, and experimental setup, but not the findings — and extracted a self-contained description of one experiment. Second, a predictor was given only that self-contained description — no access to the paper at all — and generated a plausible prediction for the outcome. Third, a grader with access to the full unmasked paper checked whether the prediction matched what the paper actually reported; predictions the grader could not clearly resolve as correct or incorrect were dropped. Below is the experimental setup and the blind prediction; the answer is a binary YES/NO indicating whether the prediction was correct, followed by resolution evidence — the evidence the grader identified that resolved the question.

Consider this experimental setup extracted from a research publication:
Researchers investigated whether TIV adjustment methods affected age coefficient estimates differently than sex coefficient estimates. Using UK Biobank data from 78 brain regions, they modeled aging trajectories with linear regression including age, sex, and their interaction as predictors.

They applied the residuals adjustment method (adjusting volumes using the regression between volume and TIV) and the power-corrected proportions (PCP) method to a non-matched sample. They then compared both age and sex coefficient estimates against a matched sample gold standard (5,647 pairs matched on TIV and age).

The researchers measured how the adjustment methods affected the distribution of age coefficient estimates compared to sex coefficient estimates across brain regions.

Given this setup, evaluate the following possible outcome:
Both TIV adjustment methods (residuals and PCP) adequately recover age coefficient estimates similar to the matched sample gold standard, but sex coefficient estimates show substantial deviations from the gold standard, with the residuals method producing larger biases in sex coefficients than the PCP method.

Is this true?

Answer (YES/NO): NO